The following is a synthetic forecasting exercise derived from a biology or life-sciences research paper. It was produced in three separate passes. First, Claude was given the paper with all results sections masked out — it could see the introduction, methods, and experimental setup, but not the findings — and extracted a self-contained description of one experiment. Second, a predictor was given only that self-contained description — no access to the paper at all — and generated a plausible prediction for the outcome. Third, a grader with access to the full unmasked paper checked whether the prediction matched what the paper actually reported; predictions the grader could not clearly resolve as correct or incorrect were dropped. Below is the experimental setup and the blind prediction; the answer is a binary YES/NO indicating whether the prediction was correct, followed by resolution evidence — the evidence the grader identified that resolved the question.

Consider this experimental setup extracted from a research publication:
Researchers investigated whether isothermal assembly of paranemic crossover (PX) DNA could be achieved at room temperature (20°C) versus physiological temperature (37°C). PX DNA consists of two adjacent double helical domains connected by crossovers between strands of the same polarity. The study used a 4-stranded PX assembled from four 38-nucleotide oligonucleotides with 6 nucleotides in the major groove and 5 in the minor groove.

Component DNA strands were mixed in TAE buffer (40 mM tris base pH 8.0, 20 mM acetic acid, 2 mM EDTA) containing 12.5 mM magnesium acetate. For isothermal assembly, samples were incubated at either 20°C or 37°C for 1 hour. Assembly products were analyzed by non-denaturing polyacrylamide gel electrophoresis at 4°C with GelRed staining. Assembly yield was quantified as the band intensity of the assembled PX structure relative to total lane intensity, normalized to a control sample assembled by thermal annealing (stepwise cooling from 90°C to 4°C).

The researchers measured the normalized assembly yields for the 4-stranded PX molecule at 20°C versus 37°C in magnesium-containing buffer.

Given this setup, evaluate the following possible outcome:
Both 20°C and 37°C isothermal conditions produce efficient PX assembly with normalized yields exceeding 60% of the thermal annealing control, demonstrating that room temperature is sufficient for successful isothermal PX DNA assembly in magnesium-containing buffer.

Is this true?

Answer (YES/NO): YES